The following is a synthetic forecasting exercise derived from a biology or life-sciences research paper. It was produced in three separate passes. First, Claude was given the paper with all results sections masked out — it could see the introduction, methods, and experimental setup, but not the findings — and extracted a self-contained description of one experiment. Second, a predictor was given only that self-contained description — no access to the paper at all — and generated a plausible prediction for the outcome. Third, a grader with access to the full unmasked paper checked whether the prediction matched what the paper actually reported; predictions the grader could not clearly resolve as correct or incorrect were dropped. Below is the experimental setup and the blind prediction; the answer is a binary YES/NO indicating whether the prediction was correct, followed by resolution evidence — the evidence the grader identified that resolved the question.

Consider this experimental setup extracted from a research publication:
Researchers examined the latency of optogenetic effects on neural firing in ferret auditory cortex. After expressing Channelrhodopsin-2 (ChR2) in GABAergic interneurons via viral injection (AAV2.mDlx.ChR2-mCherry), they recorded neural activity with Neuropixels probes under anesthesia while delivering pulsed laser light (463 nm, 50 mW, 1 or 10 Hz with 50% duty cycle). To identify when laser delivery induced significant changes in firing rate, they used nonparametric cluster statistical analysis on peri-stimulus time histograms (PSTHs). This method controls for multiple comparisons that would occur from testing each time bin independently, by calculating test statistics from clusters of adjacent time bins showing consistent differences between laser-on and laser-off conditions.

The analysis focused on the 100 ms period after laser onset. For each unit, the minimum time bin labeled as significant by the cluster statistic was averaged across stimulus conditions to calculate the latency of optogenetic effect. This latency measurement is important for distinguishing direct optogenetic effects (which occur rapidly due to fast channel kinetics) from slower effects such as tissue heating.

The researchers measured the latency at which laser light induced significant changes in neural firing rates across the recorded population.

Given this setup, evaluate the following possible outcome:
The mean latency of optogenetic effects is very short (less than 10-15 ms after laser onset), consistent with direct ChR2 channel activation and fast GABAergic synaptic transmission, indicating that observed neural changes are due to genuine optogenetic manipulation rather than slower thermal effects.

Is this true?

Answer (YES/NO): YES